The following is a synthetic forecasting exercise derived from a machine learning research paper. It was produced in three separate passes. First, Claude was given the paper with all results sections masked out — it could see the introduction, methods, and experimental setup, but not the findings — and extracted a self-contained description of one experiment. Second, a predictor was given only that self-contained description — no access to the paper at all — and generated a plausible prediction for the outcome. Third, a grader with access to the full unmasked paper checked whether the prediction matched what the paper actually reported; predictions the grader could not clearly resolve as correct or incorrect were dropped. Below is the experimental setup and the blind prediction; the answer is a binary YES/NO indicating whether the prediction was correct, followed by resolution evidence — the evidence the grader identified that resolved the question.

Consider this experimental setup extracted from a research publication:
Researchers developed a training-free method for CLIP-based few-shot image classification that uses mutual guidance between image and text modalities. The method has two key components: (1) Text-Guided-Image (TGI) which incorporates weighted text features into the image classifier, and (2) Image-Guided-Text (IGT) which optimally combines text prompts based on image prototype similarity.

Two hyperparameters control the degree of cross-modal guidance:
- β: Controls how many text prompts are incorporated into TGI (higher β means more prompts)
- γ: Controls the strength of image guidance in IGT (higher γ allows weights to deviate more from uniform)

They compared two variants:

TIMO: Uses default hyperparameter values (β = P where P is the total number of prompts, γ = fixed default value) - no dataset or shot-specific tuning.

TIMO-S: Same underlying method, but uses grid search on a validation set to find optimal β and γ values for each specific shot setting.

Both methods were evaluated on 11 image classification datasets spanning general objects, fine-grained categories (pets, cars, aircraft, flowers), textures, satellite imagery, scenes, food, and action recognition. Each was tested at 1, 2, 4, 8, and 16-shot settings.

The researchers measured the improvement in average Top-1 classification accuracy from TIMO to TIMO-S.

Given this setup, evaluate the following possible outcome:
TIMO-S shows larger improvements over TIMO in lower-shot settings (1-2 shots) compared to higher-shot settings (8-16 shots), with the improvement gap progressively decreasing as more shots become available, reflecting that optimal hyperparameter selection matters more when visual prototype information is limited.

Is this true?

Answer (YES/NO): NO